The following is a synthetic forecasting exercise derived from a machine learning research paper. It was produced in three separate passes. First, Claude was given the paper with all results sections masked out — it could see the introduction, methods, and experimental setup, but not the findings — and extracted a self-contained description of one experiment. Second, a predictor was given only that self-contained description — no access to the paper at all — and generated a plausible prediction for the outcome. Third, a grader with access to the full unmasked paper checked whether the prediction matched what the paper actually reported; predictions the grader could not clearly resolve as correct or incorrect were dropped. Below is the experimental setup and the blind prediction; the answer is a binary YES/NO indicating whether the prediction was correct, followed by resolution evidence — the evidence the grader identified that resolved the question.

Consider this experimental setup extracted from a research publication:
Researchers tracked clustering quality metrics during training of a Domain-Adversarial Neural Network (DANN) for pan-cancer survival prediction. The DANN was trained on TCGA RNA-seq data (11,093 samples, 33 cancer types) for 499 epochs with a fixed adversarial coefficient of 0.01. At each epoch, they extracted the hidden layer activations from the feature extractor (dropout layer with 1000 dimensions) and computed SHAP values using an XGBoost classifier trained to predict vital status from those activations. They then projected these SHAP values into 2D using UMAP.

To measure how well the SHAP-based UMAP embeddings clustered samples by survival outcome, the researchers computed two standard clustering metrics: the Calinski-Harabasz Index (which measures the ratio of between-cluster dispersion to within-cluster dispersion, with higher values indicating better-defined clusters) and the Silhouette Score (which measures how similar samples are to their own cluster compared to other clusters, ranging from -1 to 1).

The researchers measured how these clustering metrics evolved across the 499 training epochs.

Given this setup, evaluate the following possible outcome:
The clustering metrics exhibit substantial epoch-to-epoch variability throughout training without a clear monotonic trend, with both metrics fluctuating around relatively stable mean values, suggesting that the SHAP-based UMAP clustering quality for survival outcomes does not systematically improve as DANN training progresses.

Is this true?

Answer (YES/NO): NO